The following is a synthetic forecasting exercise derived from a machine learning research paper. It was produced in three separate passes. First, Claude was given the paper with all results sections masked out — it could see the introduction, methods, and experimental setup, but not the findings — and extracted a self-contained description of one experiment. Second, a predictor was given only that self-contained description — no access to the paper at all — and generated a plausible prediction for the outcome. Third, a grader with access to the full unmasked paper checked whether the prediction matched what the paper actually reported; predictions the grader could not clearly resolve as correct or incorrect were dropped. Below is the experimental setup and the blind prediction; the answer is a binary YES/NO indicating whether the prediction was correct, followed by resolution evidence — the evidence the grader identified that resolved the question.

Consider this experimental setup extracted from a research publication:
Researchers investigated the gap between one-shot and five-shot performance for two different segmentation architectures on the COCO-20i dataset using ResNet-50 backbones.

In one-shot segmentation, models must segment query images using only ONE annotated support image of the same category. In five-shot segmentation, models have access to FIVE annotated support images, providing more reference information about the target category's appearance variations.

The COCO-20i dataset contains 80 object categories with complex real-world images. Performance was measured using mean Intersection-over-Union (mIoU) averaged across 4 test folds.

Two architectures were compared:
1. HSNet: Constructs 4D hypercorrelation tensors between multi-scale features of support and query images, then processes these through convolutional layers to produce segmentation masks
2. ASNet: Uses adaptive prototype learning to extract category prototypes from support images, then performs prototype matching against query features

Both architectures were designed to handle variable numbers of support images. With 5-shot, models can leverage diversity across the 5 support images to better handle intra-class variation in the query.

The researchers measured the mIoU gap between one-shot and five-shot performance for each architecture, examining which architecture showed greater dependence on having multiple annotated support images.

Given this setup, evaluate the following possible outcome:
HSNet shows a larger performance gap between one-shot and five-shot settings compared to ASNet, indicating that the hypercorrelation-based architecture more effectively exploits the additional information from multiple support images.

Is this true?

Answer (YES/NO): YES